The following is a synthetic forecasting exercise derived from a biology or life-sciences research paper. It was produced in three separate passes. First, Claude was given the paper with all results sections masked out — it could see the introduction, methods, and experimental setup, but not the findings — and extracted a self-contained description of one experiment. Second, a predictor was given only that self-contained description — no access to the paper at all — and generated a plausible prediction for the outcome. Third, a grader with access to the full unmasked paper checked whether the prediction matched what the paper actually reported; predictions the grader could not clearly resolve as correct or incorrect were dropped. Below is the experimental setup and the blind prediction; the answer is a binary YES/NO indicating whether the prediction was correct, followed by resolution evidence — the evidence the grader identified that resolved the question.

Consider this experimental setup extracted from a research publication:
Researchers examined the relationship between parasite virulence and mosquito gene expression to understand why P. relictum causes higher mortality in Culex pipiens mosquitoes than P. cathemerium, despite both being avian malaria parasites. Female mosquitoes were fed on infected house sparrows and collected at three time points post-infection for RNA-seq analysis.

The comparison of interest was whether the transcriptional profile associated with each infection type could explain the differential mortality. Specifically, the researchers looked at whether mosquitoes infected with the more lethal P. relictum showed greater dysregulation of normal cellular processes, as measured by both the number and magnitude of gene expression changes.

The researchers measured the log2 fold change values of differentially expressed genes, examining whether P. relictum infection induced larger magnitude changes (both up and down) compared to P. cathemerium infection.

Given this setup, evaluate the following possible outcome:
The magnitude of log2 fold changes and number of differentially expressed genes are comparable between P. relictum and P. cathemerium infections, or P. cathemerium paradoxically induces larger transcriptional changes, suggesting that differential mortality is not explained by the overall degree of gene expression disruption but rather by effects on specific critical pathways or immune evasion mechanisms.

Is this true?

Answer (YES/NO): NO